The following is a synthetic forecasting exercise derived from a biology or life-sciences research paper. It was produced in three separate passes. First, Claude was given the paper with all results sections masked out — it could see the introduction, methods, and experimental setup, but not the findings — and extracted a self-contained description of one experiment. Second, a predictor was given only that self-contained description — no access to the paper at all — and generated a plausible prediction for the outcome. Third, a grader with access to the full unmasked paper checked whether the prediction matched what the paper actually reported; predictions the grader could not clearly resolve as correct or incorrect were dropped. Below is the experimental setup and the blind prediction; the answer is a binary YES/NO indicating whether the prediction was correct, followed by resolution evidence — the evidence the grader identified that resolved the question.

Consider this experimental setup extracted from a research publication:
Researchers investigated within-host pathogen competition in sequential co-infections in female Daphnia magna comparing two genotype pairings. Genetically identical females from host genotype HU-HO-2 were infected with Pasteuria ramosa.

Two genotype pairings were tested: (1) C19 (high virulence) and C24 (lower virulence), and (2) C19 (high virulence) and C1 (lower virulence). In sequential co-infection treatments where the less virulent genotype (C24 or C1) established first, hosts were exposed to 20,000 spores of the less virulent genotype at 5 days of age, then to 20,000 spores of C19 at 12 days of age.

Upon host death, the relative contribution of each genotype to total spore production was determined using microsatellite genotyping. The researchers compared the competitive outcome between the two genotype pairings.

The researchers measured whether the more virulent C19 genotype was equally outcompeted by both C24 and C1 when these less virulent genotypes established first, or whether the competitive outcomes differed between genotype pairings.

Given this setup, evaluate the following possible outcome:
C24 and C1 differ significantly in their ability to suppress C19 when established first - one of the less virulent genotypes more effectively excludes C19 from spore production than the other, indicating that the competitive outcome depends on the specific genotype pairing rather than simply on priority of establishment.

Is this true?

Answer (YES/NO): YES